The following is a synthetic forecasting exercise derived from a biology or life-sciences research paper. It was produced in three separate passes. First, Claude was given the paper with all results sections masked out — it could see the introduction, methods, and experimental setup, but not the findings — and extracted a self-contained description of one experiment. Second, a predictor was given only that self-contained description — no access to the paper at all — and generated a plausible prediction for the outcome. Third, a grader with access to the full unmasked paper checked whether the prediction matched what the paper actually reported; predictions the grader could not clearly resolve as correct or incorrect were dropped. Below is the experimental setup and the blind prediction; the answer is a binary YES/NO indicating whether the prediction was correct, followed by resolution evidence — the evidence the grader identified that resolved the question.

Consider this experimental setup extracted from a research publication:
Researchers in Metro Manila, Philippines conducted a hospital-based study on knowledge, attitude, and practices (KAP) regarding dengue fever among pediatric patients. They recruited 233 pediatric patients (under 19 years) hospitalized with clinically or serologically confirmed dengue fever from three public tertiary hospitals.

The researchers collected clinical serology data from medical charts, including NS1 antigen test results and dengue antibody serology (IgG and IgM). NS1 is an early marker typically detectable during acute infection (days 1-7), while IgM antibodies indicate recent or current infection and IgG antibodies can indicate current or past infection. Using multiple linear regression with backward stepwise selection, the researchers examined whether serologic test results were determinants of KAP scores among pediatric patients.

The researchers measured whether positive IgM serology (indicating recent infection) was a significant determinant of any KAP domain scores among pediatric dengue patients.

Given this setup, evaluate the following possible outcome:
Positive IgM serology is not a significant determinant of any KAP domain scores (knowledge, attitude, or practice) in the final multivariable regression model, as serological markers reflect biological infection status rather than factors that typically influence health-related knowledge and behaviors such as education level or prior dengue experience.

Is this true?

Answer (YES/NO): YES